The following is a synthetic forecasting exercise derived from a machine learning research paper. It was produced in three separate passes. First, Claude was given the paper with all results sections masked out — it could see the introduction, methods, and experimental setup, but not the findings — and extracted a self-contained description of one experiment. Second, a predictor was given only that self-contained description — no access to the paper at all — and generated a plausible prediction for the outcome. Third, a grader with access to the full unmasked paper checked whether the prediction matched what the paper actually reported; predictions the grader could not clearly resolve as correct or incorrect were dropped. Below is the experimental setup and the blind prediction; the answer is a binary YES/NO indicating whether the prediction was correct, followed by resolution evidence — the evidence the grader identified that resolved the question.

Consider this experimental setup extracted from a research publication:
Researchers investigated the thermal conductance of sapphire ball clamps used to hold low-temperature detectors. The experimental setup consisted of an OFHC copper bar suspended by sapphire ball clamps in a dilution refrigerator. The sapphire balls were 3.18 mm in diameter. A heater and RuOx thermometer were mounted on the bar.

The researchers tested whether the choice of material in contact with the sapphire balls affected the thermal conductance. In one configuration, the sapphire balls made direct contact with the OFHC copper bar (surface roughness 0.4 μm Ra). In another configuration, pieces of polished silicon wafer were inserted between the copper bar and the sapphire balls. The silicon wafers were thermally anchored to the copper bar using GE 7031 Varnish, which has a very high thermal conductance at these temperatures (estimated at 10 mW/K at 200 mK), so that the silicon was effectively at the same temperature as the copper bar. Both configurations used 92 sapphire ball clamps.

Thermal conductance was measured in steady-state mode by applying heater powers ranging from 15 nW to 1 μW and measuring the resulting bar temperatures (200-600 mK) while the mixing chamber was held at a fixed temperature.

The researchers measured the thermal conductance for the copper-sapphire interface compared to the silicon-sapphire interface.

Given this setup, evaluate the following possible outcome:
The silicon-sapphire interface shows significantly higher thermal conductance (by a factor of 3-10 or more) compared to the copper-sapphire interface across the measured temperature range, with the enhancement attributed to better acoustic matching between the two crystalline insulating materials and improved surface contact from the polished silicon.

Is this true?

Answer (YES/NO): NO